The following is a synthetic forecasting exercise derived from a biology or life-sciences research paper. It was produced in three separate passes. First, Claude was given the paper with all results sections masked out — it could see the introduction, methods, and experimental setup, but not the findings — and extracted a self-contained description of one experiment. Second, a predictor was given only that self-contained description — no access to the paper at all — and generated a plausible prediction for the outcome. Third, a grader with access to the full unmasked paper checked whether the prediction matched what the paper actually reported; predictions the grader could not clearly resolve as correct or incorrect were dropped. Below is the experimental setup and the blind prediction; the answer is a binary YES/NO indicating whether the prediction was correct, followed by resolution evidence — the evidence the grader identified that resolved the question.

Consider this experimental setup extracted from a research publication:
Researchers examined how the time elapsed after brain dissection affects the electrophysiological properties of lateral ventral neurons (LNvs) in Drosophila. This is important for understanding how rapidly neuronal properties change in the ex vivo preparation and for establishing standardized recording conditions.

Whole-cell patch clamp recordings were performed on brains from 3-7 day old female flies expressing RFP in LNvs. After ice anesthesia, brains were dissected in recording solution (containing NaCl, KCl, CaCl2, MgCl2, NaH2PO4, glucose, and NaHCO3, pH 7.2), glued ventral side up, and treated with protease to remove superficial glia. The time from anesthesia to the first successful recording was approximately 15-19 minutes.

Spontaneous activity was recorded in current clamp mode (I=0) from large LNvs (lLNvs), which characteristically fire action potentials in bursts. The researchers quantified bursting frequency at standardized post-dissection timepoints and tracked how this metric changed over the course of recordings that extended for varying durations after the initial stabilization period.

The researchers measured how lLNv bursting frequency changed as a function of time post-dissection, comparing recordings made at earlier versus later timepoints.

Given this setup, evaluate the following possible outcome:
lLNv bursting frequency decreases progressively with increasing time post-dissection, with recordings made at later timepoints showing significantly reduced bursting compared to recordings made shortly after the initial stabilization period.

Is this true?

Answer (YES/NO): YES